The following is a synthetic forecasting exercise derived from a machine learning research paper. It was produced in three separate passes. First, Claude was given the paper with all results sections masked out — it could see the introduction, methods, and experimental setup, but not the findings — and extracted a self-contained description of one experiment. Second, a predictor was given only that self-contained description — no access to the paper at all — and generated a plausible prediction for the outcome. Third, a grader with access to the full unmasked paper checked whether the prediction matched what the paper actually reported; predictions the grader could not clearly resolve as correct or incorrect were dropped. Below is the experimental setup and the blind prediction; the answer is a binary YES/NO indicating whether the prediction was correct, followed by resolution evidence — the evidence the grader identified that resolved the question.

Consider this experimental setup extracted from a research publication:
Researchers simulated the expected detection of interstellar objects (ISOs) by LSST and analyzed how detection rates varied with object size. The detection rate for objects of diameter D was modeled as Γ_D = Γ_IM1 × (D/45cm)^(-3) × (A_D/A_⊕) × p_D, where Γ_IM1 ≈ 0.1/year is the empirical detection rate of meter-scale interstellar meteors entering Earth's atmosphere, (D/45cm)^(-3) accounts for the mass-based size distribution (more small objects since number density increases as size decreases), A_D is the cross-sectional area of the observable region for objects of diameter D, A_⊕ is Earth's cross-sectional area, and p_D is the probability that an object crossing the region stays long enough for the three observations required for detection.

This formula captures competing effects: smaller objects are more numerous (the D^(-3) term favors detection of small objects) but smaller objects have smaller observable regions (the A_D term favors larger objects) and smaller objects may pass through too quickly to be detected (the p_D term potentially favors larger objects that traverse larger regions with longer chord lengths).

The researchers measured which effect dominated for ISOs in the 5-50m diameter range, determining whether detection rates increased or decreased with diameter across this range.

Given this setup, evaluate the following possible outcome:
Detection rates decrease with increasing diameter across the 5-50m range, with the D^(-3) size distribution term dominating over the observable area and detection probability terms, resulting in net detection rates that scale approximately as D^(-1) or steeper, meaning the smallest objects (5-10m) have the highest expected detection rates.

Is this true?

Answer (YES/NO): NO